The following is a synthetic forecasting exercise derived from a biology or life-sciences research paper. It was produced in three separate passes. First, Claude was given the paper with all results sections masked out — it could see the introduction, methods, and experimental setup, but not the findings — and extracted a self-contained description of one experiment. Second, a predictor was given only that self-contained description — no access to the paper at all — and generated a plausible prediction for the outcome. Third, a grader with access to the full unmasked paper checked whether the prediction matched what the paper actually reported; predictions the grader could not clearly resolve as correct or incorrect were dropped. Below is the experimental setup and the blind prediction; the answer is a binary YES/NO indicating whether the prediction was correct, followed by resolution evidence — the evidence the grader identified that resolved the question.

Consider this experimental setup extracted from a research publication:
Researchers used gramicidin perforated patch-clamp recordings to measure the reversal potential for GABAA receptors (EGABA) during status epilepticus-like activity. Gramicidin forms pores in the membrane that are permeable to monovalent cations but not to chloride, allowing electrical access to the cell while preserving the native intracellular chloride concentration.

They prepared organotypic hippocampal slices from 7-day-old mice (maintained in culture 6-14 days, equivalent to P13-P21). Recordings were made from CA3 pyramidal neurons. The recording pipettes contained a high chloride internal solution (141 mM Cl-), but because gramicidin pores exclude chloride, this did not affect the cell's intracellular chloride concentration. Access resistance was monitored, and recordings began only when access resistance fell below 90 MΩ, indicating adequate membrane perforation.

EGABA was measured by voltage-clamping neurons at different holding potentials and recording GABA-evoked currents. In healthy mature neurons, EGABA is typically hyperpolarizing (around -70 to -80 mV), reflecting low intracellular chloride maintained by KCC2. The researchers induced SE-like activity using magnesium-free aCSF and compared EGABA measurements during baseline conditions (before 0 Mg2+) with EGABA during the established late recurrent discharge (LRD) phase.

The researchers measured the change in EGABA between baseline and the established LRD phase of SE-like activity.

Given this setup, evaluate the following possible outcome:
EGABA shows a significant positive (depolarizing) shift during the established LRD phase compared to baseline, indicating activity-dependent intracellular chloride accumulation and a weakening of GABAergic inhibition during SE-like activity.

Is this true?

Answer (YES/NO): YES